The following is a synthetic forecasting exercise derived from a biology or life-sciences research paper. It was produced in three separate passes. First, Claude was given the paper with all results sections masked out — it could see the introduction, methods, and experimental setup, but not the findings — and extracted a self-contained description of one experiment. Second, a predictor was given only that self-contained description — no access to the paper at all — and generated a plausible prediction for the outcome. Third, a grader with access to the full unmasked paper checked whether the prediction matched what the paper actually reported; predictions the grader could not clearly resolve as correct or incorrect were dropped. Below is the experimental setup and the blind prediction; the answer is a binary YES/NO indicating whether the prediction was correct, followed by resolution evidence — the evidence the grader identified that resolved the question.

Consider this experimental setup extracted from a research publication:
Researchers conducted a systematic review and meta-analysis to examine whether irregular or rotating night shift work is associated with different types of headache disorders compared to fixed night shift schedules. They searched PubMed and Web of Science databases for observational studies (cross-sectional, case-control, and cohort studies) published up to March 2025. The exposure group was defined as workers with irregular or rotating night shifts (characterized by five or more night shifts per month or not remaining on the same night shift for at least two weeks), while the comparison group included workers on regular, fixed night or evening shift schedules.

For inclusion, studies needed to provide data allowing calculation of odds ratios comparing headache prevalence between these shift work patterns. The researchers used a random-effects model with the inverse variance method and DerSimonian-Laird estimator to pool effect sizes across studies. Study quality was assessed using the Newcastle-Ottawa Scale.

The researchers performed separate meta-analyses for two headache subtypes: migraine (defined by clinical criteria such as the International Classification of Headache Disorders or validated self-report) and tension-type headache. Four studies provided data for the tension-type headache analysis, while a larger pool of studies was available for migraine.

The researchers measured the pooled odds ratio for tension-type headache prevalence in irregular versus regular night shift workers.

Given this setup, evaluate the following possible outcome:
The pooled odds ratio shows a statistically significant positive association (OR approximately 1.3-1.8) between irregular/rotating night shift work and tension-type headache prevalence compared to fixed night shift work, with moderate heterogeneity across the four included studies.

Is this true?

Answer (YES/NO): NO